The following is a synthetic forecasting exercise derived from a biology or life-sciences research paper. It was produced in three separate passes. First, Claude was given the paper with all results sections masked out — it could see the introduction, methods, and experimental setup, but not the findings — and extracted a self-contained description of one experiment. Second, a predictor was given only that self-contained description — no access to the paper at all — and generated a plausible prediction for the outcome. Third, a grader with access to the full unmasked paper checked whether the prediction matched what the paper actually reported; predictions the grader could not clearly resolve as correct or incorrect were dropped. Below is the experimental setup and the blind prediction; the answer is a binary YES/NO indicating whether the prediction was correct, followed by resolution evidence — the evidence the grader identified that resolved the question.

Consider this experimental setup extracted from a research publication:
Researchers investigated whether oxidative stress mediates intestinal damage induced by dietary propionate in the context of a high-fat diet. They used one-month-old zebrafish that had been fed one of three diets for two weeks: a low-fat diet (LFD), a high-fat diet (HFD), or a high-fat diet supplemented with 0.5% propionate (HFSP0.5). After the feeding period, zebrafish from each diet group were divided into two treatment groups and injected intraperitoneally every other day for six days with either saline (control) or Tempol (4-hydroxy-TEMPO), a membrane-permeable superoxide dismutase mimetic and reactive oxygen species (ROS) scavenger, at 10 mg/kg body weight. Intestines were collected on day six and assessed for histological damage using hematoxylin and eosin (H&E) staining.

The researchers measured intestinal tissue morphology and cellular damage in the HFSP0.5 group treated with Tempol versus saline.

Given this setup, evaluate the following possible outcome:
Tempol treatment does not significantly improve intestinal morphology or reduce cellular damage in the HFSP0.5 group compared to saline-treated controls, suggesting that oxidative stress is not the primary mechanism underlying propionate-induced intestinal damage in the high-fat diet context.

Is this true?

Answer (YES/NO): NO